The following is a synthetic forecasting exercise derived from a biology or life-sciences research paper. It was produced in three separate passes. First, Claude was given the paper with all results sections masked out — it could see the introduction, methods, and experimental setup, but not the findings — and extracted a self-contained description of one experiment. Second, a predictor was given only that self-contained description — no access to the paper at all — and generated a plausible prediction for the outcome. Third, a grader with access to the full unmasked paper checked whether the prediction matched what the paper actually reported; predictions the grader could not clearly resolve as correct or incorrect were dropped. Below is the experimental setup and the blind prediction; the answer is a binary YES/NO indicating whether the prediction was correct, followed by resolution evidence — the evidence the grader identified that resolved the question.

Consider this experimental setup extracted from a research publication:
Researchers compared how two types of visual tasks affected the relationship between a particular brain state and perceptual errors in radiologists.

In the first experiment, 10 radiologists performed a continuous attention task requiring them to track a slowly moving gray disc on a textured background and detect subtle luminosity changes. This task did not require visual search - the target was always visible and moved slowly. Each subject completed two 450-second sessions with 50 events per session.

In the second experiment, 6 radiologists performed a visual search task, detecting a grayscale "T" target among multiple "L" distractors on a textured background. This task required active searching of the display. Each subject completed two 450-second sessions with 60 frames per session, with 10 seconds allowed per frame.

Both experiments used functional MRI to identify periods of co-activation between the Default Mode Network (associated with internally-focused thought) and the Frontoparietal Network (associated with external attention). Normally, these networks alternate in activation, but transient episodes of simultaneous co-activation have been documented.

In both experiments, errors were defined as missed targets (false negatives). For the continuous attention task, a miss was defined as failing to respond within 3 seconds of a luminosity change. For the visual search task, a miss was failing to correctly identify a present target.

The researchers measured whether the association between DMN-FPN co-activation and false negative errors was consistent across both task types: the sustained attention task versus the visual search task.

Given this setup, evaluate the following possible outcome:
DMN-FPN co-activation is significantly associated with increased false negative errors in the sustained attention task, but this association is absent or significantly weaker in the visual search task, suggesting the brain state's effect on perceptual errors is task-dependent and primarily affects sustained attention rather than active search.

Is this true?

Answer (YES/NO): NO